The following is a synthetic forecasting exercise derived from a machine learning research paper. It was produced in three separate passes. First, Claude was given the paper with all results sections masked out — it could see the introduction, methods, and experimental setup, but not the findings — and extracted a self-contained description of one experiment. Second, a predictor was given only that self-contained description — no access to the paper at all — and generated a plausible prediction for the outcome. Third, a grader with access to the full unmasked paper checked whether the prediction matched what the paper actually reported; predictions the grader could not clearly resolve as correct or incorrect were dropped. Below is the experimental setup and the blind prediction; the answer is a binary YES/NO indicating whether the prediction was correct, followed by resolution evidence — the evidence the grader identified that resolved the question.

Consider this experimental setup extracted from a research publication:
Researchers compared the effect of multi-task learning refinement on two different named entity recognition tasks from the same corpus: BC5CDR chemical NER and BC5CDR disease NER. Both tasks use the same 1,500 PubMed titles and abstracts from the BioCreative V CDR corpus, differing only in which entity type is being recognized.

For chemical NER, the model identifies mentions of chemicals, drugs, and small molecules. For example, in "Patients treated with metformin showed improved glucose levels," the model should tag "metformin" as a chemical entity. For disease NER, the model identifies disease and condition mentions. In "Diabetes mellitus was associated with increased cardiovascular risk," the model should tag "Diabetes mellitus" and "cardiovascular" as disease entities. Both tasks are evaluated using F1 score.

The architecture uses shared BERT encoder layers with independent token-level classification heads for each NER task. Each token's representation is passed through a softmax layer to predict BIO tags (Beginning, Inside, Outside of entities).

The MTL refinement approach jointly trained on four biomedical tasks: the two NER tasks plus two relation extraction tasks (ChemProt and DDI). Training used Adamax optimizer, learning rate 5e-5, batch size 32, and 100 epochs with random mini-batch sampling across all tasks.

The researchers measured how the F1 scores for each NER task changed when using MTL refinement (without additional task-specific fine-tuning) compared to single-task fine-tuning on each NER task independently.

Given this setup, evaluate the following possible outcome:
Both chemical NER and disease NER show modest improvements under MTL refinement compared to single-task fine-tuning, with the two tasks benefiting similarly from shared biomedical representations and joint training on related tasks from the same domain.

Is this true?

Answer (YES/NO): NO